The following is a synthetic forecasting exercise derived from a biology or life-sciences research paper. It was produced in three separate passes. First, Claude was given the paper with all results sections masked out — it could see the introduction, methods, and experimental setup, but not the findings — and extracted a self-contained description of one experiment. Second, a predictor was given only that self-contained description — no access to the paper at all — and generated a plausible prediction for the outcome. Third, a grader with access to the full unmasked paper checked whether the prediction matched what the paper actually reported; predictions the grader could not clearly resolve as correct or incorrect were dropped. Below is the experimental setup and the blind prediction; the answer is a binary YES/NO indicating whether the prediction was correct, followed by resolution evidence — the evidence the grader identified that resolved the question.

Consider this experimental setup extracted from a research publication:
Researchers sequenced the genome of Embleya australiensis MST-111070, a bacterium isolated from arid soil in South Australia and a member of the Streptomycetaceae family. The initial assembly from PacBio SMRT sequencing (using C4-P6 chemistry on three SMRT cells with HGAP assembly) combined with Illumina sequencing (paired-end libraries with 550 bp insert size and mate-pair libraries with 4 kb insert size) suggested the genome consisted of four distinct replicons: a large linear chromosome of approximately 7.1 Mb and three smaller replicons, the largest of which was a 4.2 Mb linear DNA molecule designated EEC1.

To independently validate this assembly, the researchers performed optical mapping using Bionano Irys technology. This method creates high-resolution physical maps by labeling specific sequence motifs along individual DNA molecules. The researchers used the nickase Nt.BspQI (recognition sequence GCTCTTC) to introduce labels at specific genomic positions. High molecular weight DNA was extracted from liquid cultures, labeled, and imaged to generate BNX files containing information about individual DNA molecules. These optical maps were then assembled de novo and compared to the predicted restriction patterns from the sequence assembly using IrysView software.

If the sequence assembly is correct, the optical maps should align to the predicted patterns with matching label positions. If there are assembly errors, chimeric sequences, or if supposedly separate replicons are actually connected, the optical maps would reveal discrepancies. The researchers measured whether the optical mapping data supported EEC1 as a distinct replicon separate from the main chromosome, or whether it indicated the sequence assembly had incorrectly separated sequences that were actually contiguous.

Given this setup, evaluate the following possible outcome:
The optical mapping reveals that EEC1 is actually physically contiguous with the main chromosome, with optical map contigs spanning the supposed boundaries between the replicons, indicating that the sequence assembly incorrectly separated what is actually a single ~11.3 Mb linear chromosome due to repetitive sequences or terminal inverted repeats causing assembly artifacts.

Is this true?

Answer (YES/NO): NO